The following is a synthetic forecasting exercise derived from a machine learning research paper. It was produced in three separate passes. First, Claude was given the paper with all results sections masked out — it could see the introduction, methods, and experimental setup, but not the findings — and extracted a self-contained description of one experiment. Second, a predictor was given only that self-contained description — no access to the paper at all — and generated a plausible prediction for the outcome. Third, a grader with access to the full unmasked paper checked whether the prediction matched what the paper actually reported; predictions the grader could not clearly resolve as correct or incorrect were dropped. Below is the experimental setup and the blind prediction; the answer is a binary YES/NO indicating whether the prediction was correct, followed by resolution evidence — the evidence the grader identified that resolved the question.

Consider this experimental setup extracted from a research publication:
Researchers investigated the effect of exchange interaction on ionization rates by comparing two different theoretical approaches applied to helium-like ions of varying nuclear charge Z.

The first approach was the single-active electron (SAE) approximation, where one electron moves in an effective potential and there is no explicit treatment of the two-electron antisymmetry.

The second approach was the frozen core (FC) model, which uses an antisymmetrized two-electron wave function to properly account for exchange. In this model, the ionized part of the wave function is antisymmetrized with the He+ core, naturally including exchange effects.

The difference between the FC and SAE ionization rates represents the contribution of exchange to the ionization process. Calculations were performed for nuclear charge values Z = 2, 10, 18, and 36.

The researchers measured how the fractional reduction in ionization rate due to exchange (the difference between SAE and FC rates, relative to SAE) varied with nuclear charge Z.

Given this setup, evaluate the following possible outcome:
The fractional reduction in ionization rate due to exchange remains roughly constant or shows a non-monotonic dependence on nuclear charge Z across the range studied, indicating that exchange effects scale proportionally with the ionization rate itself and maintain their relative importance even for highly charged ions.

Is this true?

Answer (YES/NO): NO